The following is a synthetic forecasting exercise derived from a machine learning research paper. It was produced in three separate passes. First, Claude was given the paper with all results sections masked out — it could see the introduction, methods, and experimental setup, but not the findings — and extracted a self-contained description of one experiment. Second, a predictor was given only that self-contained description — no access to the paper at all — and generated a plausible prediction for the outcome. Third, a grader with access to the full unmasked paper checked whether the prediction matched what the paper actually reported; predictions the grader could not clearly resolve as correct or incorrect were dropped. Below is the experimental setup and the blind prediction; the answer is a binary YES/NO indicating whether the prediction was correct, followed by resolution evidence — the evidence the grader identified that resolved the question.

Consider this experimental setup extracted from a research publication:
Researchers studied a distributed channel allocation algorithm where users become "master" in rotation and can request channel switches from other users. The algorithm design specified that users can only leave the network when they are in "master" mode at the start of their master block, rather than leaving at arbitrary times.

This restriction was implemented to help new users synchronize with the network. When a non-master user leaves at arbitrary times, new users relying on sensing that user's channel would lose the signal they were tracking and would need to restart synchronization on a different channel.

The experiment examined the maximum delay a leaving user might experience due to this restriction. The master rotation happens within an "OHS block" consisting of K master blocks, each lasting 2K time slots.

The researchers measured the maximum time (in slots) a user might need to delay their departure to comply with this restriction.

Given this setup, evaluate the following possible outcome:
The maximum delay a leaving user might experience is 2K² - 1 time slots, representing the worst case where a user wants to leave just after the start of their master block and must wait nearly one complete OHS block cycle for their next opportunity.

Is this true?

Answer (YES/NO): NO